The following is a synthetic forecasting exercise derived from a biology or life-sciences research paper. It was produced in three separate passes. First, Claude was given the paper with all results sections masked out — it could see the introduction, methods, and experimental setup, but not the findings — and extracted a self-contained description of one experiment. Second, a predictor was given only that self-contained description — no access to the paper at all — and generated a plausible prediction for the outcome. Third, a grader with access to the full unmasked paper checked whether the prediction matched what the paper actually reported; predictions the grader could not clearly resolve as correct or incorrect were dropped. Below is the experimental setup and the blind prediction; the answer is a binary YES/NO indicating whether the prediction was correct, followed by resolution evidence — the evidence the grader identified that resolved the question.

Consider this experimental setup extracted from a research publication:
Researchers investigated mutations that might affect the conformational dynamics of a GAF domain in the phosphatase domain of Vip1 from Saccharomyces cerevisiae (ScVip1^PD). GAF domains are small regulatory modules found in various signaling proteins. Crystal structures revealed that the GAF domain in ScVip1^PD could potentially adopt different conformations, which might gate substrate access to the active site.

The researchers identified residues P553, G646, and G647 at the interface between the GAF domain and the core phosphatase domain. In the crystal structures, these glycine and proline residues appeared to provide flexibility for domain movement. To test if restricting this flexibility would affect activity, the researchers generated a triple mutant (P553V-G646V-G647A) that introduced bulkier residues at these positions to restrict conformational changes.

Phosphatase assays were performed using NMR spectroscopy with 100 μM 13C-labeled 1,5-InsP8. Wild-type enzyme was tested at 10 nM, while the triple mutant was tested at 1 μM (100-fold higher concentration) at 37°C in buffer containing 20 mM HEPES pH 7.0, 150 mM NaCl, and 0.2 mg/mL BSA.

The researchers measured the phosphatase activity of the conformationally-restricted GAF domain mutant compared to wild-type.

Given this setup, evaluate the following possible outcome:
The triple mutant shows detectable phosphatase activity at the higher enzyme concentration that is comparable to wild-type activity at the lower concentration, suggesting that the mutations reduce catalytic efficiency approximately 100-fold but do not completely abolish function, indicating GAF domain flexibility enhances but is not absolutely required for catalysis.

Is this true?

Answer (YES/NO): NO